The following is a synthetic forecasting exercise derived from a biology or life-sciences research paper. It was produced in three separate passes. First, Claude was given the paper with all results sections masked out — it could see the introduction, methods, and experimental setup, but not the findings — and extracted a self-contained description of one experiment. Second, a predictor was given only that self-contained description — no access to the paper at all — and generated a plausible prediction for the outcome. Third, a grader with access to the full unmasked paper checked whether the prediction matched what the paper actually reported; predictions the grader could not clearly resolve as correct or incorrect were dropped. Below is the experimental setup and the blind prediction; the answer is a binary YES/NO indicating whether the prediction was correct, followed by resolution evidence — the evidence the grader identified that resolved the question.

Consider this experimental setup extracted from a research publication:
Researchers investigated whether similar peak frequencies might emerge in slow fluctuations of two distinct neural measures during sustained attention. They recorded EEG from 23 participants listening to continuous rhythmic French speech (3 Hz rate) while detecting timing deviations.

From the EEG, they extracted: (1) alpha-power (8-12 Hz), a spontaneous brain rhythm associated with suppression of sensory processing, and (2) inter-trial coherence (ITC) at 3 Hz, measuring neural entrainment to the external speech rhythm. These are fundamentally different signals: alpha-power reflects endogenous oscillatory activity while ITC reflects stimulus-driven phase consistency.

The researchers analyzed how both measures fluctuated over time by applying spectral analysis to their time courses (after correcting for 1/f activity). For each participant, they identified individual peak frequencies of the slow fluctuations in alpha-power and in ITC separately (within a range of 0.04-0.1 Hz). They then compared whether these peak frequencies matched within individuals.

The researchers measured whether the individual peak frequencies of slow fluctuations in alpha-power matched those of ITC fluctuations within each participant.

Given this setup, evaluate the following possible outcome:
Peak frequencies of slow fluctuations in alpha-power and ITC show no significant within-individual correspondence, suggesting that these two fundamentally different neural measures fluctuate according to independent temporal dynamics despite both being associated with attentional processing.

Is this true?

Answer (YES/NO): NO